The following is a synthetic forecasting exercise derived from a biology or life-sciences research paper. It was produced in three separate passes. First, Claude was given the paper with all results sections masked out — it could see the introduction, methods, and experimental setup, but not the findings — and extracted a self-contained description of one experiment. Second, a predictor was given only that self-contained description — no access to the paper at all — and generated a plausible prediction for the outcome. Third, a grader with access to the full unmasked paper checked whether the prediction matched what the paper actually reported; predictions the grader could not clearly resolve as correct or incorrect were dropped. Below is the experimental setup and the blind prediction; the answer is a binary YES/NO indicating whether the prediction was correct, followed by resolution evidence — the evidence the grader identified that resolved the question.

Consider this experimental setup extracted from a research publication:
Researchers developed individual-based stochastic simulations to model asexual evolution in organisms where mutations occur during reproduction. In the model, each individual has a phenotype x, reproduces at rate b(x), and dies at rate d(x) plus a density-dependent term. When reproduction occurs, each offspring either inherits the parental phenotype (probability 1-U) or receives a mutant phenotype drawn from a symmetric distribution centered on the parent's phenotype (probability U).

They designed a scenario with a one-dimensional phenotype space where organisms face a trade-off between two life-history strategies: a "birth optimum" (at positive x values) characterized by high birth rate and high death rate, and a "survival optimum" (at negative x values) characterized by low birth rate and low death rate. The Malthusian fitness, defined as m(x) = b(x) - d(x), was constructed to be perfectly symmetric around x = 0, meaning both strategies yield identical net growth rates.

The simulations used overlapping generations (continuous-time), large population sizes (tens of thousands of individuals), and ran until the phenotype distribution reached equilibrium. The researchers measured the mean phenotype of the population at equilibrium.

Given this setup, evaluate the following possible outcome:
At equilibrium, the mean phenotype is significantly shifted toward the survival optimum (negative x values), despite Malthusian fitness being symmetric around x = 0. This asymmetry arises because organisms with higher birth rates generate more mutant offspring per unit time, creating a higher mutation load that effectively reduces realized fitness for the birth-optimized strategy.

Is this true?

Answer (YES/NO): YES